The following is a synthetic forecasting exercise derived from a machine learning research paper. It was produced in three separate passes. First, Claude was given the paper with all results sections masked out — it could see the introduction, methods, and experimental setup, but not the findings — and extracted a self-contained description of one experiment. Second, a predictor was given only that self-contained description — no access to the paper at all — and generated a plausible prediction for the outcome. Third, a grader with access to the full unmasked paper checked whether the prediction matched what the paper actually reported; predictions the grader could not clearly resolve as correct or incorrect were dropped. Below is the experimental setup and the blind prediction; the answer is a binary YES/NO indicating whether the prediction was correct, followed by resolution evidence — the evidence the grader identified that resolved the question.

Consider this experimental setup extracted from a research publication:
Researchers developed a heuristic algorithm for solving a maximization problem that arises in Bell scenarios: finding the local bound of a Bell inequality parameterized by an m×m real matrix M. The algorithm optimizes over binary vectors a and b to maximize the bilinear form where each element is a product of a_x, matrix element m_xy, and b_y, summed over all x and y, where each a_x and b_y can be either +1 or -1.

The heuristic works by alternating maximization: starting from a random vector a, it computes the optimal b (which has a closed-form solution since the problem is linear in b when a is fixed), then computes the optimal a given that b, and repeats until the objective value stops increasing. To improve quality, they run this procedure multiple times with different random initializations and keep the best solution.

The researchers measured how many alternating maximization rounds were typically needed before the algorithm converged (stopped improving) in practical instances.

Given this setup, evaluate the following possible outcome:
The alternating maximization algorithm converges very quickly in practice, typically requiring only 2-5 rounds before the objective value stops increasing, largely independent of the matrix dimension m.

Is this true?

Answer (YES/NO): NO